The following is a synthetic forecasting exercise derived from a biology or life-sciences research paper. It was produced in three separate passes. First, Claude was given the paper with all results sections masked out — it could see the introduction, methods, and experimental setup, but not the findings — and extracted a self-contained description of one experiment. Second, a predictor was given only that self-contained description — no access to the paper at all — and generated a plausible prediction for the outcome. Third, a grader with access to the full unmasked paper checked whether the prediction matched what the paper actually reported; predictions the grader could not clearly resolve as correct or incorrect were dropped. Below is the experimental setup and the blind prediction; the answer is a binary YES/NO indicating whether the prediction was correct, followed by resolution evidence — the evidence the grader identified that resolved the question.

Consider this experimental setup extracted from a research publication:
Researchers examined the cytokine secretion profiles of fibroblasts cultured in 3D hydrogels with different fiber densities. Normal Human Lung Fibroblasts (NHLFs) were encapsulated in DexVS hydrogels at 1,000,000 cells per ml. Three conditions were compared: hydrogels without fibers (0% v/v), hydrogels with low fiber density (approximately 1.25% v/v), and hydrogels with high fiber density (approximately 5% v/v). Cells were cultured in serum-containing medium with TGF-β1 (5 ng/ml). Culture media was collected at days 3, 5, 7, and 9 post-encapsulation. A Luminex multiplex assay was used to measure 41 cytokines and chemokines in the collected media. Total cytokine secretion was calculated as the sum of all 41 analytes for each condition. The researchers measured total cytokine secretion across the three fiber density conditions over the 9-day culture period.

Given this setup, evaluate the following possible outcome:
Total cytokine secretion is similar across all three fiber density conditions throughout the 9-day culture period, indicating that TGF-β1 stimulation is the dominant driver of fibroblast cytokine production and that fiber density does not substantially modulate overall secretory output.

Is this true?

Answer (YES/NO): NO